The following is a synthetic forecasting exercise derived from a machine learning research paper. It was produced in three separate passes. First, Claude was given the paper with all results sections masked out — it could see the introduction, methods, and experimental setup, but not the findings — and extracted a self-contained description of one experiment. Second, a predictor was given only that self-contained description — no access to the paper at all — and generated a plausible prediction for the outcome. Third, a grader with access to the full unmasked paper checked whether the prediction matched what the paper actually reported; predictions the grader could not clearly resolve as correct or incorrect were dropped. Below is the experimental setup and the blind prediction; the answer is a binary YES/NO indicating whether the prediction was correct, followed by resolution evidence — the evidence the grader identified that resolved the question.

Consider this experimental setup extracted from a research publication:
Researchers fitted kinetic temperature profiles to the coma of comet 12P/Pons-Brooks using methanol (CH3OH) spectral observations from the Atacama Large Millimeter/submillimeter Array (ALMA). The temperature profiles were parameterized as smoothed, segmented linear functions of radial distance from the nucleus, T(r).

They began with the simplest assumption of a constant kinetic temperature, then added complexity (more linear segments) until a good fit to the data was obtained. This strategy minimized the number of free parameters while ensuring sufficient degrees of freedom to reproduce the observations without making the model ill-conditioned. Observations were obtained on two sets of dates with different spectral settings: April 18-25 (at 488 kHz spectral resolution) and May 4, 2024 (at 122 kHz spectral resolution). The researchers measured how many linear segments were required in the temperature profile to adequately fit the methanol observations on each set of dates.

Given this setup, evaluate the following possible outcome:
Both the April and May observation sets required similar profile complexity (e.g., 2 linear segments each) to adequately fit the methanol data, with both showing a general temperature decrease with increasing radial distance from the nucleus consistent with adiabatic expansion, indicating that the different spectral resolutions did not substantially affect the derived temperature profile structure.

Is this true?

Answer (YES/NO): NO